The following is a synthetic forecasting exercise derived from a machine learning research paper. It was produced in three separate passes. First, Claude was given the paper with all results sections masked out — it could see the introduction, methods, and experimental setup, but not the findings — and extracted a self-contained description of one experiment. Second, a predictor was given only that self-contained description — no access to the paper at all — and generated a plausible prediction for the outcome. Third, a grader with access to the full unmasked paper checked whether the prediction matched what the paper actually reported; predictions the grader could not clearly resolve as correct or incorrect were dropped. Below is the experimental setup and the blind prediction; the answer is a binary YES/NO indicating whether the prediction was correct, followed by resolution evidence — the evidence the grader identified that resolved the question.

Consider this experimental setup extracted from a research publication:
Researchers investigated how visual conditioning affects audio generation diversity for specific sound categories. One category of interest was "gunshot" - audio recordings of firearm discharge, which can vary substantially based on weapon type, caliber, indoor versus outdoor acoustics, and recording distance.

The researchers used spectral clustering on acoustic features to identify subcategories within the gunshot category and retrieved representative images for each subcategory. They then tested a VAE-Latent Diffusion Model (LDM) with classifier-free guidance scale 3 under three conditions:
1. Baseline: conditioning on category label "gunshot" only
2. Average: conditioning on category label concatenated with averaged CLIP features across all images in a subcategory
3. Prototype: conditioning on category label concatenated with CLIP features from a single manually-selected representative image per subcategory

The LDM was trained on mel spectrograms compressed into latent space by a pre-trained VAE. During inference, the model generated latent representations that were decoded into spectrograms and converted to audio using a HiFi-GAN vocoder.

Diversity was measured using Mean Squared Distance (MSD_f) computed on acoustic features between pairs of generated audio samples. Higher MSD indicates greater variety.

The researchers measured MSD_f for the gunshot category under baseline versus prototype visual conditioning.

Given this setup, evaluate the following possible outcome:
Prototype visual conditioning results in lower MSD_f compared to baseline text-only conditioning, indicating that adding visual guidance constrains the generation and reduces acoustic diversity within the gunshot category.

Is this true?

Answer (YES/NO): NO